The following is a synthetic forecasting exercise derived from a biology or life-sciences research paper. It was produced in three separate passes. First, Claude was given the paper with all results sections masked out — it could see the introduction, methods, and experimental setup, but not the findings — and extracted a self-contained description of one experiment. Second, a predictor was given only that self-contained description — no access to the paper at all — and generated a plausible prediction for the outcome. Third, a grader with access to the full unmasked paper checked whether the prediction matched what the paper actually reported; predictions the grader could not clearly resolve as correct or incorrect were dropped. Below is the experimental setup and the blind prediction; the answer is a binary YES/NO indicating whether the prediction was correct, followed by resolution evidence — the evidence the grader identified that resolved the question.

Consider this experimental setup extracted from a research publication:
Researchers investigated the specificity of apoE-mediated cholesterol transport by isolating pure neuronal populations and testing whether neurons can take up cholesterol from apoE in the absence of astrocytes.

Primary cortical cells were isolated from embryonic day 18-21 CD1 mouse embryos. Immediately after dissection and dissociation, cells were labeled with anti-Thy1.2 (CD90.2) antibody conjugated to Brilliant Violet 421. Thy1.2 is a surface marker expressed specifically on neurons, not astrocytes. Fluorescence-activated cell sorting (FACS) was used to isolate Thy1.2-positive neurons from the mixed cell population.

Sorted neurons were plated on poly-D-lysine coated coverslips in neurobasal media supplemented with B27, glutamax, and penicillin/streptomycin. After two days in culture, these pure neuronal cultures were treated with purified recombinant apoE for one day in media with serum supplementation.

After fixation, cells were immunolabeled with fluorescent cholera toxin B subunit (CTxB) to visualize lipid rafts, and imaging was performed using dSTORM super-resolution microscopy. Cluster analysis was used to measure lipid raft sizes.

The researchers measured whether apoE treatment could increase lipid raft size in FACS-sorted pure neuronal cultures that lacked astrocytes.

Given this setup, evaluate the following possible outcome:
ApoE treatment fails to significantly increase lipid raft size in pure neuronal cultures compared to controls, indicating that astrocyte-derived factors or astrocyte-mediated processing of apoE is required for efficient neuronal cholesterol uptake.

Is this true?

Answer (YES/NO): YES